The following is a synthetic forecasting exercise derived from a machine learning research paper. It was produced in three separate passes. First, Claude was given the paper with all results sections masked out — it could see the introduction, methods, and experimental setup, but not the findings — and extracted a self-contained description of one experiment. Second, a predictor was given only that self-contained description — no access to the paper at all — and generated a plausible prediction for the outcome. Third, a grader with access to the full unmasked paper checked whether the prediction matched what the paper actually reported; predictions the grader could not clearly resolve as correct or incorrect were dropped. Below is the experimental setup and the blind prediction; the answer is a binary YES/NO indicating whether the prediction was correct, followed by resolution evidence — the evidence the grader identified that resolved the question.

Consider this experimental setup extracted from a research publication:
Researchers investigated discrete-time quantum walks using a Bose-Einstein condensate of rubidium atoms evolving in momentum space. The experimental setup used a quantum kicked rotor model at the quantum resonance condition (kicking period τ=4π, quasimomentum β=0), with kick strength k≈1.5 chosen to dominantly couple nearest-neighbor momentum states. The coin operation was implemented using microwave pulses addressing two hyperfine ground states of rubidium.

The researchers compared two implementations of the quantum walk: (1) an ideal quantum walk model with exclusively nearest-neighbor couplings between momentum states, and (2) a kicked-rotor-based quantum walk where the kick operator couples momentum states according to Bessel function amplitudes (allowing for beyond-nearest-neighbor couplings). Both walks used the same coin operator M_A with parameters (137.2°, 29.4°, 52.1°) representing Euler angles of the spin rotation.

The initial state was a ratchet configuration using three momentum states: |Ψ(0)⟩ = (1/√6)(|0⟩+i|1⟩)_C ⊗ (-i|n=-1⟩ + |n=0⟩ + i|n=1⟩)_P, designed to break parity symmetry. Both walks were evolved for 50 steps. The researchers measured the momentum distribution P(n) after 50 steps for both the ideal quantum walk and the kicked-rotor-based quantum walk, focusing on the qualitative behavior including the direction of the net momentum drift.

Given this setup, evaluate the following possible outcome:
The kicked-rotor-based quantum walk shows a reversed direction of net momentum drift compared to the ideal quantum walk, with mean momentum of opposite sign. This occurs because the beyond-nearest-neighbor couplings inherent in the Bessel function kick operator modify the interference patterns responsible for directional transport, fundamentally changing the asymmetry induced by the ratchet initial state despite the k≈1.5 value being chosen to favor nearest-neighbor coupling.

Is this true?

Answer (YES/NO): NO